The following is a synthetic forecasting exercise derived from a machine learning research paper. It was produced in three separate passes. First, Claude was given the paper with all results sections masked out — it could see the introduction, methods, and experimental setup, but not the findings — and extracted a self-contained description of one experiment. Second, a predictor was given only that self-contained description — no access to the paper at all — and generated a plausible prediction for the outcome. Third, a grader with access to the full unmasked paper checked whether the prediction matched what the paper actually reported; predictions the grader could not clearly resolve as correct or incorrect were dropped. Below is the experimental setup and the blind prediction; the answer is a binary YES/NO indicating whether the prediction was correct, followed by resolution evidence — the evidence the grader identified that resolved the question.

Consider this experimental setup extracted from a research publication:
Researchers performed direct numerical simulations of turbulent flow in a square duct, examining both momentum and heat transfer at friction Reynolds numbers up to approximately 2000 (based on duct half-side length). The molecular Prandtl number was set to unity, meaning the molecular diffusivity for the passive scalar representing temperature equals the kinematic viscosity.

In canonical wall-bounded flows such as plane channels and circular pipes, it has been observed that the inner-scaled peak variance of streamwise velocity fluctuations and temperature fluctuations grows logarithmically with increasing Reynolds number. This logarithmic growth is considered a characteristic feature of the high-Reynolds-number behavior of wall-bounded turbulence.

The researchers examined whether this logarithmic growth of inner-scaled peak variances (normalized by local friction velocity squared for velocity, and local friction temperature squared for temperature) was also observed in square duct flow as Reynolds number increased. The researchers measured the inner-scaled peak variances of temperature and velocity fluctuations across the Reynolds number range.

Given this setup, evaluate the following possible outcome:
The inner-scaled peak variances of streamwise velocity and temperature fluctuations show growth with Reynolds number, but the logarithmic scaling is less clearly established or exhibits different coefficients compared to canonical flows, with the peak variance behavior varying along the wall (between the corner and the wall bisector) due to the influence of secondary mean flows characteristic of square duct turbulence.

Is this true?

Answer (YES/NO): YES